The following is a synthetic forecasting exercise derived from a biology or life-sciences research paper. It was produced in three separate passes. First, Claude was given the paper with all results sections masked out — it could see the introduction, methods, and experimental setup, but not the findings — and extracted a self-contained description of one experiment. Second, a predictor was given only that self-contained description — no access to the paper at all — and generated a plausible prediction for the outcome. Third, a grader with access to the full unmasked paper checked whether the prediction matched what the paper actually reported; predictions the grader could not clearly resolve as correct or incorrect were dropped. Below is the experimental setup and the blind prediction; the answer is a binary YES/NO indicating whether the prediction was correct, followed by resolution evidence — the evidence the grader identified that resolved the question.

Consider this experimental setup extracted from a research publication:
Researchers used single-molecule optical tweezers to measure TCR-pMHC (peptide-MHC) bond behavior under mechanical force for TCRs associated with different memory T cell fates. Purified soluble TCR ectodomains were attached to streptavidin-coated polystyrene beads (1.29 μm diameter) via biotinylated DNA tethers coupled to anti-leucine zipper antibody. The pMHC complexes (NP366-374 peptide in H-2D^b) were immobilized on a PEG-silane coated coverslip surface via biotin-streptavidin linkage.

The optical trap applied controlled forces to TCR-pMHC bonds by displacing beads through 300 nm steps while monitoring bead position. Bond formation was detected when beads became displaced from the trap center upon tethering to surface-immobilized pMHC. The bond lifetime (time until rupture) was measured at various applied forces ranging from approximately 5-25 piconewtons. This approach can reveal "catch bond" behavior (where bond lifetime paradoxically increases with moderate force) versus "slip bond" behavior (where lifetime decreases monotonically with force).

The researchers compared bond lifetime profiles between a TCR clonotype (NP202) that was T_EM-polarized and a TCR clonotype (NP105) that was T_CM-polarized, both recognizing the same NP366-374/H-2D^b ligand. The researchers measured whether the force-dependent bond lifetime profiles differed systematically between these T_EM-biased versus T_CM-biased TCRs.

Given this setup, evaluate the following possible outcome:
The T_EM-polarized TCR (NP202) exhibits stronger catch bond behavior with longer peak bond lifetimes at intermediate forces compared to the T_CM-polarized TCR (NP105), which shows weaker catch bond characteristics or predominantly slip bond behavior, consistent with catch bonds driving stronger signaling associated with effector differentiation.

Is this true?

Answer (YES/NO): YES